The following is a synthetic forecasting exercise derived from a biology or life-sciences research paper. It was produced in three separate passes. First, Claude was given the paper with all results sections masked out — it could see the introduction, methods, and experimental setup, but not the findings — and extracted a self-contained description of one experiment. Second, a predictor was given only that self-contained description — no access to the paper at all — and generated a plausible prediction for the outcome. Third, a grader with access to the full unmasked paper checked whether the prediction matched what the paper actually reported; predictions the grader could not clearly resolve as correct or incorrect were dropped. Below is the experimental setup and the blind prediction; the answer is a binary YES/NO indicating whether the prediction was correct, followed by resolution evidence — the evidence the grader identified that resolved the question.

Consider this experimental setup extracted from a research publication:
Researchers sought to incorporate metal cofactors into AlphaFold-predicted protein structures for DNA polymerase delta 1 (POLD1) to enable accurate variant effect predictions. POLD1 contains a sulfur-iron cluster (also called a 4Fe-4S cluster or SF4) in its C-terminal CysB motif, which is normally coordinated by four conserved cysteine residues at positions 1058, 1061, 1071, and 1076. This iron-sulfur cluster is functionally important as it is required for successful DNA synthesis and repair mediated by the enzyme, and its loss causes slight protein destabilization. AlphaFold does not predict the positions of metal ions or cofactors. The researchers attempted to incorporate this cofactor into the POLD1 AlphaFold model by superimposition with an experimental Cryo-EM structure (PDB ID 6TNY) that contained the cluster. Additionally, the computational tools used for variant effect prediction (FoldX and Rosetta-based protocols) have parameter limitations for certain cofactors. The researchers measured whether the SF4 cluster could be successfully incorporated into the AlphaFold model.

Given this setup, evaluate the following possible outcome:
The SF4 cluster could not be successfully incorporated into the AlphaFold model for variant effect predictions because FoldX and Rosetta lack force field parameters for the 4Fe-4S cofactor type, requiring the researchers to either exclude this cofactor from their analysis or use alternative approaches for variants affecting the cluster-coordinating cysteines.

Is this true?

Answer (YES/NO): NO